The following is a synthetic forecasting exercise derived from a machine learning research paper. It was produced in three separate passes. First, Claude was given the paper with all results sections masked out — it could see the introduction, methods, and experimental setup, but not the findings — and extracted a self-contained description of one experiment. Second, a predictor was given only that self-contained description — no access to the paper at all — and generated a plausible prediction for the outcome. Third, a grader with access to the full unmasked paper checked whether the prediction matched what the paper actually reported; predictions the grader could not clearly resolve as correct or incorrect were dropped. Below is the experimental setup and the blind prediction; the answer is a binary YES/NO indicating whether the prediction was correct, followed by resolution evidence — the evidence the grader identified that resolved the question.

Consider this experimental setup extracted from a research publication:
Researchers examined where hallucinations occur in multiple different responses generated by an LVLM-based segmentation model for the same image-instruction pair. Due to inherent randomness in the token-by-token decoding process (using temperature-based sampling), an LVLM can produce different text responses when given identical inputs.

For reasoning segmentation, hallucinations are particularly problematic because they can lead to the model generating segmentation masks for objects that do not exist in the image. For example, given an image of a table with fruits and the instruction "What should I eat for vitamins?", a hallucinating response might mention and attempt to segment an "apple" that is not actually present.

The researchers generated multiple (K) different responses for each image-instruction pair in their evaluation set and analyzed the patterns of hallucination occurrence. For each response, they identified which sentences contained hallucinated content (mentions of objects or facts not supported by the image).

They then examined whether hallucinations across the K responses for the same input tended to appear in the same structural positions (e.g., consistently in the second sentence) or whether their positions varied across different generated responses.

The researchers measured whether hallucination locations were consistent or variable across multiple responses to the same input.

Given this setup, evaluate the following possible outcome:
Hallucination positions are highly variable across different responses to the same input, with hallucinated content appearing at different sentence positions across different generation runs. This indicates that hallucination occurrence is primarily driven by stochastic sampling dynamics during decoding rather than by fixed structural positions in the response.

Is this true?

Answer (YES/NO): YES